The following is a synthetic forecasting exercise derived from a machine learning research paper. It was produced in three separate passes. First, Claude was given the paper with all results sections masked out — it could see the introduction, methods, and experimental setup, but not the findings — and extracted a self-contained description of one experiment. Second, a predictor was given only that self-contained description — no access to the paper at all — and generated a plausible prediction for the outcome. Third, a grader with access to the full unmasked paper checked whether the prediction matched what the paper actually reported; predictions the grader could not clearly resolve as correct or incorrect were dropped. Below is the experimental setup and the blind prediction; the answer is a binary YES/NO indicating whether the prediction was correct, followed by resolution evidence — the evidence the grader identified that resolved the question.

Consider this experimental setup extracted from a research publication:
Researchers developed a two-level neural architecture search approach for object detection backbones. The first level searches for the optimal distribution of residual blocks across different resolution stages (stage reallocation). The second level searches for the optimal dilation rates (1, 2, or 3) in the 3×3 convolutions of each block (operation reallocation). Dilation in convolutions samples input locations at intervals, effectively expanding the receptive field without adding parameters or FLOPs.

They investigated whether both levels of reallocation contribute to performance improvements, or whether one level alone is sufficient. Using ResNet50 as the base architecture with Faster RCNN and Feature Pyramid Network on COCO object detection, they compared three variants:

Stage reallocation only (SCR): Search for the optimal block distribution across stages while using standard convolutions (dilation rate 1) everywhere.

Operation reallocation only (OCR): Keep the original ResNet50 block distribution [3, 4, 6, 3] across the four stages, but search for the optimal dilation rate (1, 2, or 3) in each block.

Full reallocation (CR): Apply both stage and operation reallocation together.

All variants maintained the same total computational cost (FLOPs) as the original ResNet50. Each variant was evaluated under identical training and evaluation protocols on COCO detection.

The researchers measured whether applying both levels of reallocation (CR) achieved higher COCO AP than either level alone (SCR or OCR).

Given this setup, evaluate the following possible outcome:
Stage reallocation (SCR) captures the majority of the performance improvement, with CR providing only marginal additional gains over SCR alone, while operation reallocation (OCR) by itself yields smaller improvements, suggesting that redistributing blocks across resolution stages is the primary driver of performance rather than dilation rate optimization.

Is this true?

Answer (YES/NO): NO